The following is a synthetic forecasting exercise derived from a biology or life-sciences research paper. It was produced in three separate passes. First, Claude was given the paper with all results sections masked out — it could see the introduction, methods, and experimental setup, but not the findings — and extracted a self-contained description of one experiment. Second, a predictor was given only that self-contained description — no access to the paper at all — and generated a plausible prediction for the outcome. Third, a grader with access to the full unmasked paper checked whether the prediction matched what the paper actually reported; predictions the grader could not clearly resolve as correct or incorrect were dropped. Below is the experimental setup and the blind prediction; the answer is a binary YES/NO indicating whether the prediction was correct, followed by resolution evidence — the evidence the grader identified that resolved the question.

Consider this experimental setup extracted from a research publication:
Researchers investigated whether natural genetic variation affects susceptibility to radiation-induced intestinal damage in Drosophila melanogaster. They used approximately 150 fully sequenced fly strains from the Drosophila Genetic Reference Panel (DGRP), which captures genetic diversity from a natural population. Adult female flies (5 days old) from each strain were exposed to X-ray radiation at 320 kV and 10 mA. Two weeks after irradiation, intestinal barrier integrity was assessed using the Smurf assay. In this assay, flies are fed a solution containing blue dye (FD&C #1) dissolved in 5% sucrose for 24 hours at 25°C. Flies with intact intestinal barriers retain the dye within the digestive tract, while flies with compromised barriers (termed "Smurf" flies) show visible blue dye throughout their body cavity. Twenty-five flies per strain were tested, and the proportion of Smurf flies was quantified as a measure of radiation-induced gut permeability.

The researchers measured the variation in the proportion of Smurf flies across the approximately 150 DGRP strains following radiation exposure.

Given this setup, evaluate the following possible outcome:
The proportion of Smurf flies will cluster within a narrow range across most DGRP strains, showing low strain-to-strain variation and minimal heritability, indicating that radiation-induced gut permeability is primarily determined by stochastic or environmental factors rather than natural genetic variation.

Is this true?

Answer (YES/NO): NO